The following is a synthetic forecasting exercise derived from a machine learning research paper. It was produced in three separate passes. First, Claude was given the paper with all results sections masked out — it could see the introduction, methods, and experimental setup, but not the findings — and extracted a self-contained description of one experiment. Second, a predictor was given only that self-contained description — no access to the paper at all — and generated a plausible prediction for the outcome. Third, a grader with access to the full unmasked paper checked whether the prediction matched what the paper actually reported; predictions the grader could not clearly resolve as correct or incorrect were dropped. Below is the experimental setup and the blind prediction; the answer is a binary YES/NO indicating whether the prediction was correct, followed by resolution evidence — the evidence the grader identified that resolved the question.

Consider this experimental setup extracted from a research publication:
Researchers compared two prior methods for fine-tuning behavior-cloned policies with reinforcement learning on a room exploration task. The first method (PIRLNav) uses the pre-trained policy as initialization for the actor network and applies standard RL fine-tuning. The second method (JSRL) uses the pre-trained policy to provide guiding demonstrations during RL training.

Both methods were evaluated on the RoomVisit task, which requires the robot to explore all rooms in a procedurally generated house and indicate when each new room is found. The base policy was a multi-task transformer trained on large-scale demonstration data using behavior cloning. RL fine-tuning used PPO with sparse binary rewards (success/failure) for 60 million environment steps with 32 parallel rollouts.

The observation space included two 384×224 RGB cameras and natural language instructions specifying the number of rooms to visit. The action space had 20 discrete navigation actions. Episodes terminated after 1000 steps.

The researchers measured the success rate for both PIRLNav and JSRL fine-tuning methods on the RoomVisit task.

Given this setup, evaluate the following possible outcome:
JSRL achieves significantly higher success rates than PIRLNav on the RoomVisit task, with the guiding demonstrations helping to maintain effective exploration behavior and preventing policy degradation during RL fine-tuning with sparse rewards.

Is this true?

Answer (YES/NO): YES